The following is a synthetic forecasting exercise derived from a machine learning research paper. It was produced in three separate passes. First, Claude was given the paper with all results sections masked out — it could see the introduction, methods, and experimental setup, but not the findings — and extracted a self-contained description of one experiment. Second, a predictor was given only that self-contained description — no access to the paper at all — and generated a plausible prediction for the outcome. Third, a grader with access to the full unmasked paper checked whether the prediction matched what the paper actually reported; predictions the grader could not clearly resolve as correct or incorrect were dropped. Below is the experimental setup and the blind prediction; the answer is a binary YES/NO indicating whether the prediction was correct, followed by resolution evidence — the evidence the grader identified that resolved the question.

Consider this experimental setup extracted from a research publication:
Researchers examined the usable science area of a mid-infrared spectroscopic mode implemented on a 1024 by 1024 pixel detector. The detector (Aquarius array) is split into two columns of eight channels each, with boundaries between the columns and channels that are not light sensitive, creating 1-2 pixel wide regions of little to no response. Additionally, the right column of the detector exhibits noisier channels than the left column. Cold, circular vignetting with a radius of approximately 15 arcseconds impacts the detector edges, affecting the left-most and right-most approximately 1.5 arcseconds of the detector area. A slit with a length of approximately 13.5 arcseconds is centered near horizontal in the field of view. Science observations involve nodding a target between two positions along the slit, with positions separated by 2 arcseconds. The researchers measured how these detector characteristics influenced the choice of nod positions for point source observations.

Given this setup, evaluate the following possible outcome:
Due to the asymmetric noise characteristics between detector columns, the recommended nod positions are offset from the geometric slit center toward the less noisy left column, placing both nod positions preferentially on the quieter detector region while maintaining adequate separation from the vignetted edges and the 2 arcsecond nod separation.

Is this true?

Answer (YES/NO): YES